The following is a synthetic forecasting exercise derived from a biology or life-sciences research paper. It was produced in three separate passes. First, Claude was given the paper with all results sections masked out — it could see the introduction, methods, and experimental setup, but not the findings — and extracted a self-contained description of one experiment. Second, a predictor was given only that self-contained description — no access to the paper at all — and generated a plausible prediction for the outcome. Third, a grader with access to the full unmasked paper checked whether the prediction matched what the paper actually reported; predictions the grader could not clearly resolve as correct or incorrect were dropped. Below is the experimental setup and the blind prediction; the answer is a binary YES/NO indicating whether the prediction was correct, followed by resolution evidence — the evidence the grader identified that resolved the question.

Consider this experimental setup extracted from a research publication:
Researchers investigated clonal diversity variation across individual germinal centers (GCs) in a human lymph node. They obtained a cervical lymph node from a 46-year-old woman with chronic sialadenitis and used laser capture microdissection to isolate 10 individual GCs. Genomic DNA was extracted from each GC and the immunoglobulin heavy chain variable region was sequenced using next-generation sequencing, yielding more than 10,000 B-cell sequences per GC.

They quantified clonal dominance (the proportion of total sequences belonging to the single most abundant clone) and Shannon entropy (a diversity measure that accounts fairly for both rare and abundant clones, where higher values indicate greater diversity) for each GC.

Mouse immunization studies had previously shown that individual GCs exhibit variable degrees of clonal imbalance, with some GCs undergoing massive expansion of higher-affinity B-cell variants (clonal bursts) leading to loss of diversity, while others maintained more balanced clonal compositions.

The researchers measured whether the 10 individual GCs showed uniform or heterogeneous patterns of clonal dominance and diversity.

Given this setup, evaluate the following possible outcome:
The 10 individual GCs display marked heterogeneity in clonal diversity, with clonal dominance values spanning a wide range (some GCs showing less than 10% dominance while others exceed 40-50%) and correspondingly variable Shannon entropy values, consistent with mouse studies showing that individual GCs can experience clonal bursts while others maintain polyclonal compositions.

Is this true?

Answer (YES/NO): NO